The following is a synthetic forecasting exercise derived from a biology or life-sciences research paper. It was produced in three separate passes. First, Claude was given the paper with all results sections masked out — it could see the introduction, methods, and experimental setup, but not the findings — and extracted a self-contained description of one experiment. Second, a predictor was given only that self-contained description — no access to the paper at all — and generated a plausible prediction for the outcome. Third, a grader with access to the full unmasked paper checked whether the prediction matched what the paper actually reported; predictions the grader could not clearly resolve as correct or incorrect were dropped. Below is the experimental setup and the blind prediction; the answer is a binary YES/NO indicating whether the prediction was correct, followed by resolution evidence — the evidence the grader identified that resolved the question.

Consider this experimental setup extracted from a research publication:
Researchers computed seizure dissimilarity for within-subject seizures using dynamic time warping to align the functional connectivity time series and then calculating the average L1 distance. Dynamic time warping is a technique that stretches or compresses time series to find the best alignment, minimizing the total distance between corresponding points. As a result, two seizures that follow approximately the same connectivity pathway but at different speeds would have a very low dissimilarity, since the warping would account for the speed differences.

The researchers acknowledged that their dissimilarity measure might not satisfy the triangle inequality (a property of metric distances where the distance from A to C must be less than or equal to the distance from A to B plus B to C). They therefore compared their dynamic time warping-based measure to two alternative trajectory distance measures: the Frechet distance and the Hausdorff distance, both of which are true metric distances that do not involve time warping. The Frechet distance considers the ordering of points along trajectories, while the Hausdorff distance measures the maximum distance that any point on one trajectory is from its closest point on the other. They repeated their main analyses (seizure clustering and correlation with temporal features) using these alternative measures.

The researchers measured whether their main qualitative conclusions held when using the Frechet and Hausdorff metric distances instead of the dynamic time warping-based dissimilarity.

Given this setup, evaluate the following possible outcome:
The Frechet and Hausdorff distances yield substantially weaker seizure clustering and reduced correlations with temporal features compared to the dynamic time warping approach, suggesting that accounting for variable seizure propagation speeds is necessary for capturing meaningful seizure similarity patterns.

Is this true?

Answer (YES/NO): NO